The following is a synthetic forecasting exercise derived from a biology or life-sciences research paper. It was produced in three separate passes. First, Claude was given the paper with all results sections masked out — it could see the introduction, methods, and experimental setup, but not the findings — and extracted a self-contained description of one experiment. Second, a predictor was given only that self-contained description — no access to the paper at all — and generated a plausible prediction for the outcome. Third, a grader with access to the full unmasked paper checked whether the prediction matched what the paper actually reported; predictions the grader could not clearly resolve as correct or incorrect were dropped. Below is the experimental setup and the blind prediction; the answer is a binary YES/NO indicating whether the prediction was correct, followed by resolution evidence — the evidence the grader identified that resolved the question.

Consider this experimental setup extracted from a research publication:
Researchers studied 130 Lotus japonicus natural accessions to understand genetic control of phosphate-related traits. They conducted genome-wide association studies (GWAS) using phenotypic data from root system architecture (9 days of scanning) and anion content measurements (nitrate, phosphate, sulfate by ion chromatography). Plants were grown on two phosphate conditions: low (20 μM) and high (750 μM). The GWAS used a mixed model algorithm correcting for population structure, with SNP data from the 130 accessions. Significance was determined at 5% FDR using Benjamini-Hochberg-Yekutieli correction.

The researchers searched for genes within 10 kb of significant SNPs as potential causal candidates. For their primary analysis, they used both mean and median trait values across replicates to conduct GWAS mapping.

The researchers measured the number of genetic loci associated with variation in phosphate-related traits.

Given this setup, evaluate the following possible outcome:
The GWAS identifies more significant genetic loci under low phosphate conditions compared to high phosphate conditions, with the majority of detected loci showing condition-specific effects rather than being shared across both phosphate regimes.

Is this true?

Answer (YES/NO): NO